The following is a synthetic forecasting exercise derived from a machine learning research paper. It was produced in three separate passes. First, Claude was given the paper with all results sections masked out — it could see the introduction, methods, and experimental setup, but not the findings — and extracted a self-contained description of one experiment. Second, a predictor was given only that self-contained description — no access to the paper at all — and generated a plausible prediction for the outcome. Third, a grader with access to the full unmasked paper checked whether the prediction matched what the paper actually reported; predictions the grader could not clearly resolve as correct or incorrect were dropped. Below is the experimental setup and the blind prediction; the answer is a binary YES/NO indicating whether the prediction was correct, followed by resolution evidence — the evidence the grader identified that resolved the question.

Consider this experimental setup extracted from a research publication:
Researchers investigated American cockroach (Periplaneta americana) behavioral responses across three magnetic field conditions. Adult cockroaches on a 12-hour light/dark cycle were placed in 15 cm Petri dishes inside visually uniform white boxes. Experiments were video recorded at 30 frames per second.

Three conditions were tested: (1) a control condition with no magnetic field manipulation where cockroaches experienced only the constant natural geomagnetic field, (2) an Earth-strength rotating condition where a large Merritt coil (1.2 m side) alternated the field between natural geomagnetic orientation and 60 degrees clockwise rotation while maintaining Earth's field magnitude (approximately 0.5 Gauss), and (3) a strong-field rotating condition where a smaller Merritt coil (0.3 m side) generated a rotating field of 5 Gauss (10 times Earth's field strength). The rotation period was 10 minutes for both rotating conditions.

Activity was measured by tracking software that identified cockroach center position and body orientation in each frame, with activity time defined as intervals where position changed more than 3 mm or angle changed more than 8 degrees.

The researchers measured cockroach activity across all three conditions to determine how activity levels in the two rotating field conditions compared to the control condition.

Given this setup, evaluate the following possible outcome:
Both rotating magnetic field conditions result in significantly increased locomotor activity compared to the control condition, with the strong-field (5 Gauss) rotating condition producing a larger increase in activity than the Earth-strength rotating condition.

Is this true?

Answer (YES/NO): NO